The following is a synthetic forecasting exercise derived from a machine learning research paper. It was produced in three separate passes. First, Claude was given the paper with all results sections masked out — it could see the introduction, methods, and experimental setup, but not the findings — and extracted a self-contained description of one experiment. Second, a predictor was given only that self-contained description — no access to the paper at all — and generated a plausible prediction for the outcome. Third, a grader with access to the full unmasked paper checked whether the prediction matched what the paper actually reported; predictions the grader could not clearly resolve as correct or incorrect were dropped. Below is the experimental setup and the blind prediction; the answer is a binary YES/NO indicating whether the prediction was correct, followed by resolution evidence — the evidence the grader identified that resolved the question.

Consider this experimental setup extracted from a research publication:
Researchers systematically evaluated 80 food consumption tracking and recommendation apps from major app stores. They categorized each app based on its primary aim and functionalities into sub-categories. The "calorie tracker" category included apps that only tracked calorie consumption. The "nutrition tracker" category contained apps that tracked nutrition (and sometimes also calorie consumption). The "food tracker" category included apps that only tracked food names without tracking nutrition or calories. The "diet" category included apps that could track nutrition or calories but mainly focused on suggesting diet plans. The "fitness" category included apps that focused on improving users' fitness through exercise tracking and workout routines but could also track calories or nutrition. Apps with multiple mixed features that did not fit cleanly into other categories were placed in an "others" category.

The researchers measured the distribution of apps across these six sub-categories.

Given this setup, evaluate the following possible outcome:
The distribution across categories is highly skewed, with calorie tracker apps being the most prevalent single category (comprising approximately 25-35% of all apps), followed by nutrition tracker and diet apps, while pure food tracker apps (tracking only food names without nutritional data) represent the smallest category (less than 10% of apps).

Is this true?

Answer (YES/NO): NO